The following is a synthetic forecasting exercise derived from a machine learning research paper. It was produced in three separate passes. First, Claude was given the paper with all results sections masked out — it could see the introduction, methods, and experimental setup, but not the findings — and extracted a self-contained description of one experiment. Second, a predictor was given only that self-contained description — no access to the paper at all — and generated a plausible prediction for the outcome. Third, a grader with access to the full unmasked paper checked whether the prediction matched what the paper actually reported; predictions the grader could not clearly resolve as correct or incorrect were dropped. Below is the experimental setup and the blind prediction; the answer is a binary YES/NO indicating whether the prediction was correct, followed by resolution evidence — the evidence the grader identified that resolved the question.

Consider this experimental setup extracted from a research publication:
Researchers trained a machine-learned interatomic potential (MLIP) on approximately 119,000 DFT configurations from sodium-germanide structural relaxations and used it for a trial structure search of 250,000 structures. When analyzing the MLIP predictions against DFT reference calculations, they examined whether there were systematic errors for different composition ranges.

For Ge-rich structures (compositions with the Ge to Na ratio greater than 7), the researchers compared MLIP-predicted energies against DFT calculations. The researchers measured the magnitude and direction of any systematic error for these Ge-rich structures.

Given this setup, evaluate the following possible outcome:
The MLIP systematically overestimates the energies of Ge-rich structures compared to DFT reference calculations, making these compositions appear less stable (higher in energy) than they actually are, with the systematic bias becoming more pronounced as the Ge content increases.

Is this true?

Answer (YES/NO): NO